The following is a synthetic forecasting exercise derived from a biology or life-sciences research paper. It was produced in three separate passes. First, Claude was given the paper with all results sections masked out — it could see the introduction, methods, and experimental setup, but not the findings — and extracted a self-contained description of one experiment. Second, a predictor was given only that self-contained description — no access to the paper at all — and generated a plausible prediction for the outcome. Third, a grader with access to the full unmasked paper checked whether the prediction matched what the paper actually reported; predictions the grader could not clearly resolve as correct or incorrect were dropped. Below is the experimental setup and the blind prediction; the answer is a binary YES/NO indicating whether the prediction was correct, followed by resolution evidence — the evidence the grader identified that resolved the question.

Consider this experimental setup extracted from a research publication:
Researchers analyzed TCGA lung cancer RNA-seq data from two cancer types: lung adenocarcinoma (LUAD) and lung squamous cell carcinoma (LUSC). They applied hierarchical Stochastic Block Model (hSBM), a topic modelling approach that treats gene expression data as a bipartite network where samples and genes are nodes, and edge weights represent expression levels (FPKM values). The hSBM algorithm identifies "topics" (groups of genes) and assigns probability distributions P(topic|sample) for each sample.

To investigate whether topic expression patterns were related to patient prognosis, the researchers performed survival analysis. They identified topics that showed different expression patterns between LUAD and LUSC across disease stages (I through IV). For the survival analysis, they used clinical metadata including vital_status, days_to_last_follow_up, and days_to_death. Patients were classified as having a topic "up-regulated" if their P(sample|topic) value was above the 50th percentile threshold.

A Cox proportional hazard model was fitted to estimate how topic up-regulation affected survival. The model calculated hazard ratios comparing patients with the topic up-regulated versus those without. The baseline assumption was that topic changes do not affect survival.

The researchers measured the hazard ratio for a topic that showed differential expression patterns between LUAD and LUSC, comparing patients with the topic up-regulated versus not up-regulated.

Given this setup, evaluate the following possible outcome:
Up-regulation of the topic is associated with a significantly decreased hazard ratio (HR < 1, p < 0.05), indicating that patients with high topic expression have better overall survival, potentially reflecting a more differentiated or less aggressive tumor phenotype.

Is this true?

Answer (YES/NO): NO